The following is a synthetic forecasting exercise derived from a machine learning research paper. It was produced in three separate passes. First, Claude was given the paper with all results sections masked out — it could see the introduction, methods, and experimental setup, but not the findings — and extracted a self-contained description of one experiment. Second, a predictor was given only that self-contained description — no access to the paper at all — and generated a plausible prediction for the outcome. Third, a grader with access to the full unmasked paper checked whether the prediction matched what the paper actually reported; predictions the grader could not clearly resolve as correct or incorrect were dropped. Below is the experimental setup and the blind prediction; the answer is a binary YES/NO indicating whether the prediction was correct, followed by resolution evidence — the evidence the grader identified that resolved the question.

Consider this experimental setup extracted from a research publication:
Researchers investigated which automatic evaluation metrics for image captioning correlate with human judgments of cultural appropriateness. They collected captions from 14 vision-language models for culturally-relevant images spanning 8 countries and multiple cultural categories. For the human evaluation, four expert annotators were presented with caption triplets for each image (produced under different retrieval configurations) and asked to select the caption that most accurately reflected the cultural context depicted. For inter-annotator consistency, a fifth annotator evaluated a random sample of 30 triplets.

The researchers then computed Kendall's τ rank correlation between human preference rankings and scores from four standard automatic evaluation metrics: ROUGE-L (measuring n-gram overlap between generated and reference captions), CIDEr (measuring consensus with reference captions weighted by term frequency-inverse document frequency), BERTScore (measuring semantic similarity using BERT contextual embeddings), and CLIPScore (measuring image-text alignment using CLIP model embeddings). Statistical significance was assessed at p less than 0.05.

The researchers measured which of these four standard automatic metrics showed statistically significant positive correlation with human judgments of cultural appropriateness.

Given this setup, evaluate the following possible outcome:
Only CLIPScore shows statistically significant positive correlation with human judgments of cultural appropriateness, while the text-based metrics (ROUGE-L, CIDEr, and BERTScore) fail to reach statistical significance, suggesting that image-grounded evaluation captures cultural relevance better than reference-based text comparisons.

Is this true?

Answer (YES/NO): NO